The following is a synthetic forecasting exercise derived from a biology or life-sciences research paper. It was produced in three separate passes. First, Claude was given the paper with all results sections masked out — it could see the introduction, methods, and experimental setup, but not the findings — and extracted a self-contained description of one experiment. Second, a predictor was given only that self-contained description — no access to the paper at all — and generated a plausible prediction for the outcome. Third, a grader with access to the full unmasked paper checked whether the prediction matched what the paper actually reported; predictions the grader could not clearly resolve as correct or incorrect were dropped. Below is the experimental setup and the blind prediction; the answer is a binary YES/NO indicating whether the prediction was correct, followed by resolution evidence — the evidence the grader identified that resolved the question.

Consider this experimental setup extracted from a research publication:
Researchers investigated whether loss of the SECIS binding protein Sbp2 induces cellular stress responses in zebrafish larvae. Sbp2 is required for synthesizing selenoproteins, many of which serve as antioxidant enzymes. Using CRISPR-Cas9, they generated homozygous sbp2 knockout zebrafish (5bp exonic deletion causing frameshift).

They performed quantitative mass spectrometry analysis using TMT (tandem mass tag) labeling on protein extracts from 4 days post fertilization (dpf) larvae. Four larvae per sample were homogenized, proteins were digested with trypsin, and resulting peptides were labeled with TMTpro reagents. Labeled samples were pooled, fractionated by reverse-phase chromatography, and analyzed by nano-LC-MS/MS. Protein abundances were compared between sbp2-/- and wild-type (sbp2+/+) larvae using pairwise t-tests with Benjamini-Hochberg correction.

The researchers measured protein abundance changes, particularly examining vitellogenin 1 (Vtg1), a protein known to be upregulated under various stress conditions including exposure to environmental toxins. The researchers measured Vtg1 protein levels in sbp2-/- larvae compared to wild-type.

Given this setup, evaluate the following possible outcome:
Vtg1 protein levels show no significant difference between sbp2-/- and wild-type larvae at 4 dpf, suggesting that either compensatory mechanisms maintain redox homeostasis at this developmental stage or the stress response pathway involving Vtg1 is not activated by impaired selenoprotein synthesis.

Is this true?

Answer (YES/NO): NO